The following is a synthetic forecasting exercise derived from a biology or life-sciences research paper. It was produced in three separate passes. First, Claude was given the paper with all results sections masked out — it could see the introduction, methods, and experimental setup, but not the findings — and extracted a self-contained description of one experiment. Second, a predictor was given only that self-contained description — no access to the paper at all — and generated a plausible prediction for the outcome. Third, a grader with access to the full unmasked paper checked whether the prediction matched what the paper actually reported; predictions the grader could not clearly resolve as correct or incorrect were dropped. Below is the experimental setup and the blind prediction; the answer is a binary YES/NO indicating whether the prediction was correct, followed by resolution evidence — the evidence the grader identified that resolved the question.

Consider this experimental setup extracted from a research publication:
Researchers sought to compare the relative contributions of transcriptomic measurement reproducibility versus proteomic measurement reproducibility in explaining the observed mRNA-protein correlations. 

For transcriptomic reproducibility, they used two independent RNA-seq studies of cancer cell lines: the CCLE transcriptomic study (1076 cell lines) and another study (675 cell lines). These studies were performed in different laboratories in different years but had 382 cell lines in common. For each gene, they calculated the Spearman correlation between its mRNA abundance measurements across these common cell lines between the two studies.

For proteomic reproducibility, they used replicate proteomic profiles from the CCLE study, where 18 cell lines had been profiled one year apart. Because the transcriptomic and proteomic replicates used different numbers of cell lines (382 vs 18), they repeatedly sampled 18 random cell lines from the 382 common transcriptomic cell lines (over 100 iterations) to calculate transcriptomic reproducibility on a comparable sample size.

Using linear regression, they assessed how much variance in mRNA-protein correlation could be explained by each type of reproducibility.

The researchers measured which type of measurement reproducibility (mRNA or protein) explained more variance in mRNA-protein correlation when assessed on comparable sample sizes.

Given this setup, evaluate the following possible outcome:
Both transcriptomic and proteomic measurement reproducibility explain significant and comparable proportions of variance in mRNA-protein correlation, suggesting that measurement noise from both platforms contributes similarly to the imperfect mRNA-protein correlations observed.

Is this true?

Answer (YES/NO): NO